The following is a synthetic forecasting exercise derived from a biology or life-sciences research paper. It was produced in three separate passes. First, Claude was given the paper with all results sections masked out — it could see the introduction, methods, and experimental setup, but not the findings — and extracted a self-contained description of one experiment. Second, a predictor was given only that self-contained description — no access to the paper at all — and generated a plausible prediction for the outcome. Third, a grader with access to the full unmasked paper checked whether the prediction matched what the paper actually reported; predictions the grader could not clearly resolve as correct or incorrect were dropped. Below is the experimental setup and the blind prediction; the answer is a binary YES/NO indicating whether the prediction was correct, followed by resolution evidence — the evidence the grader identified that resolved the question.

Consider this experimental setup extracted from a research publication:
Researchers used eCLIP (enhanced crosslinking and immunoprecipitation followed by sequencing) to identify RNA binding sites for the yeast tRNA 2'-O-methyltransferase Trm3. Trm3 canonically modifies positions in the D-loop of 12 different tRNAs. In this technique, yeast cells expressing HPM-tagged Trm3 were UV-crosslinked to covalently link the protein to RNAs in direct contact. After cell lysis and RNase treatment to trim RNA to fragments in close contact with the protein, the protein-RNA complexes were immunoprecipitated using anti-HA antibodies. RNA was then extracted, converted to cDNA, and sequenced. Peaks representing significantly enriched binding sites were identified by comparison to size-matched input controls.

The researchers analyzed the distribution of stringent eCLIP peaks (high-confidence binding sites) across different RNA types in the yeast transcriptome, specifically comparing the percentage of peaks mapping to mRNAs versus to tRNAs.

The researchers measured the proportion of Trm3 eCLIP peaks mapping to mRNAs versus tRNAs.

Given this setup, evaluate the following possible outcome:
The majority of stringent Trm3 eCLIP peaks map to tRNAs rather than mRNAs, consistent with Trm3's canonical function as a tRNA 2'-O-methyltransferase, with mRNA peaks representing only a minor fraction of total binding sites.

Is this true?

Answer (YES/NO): NO